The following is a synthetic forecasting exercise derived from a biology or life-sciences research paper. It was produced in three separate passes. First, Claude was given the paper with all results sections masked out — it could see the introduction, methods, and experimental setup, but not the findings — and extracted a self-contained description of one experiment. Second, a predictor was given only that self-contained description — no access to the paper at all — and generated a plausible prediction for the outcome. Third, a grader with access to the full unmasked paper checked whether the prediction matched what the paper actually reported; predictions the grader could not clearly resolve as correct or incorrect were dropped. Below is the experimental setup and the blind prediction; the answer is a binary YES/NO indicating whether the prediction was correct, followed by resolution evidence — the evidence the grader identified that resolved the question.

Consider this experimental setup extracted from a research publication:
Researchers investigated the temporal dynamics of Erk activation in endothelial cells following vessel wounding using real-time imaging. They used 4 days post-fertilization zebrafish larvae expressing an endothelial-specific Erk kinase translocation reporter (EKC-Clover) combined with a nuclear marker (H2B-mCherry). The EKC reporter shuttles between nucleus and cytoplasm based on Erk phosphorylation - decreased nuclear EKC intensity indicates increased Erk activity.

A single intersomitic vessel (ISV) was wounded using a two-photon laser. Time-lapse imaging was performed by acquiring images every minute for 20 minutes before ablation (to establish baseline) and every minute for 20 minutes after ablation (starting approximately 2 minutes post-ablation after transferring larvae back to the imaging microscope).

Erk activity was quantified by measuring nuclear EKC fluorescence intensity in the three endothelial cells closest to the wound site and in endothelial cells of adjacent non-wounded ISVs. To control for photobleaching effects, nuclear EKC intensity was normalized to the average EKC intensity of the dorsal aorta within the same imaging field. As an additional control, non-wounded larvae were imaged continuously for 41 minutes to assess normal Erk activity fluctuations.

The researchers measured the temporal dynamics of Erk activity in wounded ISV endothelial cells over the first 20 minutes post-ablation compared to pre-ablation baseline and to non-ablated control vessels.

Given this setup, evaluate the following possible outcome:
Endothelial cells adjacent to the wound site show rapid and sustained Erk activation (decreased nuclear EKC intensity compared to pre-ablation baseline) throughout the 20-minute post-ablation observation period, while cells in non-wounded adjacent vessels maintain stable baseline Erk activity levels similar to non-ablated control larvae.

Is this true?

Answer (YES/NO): NO